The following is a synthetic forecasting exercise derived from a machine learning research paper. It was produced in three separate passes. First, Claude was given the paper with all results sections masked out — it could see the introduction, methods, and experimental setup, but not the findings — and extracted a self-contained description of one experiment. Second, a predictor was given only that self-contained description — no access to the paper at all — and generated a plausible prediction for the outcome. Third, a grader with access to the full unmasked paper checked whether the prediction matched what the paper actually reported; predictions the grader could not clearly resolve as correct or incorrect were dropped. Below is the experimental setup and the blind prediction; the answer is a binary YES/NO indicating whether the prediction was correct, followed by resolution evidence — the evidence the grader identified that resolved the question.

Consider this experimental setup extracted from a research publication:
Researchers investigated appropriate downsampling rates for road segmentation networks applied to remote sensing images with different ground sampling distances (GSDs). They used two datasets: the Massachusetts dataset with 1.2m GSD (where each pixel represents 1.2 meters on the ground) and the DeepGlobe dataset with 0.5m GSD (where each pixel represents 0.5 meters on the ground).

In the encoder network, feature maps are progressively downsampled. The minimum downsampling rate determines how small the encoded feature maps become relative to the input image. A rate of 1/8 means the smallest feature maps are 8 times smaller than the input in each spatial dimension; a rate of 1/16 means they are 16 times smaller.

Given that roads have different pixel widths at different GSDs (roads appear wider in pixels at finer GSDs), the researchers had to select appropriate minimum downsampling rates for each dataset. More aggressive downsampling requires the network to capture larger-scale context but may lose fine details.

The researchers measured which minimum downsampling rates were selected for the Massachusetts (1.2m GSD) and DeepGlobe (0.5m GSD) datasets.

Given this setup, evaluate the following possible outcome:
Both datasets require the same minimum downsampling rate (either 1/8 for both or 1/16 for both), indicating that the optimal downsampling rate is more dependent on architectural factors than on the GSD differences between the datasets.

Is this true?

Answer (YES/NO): NO